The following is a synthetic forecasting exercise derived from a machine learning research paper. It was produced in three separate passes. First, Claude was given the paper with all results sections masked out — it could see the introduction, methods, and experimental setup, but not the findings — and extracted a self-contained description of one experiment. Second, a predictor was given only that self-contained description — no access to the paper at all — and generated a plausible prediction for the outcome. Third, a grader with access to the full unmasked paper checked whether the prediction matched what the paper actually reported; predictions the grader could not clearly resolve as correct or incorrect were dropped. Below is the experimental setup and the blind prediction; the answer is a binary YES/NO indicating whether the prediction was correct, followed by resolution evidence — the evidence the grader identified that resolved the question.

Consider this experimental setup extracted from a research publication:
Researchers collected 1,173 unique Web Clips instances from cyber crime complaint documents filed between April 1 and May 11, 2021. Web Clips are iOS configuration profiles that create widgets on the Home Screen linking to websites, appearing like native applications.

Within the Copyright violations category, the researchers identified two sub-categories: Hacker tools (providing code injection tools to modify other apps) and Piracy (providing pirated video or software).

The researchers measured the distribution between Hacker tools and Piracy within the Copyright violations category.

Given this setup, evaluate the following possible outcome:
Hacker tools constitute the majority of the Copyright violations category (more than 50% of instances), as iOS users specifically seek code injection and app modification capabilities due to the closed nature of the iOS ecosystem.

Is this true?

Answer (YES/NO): NO